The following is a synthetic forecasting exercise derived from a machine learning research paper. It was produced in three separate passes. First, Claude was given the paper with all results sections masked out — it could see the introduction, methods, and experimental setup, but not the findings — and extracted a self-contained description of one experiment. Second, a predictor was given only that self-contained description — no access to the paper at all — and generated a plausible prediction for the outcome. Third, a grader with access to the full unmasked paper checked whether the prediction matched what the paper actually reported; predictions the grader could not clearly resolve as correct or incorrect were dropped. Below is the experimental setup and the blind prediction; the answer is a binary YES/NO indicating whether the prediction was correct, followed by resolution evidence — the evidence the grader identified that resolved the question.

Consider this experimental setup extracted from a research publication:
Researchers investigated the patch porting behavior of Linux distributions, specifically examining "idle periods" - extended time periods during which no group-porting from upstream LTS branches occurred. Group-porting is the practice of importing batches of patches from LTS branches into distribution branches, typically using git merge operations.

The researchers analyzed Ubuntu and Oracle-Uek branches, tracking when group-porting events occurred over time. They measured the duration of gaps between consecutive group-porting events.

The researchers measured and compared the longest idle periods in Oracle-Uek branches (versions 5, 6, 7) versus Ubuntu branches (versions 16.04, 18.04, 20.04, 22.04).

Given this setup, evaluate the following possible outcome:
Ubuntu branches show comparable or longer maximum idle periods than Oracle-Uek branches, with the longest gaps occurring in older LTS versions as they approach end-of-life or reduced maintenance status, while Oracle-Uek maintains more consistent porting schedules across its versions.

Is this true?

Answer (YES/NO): NO